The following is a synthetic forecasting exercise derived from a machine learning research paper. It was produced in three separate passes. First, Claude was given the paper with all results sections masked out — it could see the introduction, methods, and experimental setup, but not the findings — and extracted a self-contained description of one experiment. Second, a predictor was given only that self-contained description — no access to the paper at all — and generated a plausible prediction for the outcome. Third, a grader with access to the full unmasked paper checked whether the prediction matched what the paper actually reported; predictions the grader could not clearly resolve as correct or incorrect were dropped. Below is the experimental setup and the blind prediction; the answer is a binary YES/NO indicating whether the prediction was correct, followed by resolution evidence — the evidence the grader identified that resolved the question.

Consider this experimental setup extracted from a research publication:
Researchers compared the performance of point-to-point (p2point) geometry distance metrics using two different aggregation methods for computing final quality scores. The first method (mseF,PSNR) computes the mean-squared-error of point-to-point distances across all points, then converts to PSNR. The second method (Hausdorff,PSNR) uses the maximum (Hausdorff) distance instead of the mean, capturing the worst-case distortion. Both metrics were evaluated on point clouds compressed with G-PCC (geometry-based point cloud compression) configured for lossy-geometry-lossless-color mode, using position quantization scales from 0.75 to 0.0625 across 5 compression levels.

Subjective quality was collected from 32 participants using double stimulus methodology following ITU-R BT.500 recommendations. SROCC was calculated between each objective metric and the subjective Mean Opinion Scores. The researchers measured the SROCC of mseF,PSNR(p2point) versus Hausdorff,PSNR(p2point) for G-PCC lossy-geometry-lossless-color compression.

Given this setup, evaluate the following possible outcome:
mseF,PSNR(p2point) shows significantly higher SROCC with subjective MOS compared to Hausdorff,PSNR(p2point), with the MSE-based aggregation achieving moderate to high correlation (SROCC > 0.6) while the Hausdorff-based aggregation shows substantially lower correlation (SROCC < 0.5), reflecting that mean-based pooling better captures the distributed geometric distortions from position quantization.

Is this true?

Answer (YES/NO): NO